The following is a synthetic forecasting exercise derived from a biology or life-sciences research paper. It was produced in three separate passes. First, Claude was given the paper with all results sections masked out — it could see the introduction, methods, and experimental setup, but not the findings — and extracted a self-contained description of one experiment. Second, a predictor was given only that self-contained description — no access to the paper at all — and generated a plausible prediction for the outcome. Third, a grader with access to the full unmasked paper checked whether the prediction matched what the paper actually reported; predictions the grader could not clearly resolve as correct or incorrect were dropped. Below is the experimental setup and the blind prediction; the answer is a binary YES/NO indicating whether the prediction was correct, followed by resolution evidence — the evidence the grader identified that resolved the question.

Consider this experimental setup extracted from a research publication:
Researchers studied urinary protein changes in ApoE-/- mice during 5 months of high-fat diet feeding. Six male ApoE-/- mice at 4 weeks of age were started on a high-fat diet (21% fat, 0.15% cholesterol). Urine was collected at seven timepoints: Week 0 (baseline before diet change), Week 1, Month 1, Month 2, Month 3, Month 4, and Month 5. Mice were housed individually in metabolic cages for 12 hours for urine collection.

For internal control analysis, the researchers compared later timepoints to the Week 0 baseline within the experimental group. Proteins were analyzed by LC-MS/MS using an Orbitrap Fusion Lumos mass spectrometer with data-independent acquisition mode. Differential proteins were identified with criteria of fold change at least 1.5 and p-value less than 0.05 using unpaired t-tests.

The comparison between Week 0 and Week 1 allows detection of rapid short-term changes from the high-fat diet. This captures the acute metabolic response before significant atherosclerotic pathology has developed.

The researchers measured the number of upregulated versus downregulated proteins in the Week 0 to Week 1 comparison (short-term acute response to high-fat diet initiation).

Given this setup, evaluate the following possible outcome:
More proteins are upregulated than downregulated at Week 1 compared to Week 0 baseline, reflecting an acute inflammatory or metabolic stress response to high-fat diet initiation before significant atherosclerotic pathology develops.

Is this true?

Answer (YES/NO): NO